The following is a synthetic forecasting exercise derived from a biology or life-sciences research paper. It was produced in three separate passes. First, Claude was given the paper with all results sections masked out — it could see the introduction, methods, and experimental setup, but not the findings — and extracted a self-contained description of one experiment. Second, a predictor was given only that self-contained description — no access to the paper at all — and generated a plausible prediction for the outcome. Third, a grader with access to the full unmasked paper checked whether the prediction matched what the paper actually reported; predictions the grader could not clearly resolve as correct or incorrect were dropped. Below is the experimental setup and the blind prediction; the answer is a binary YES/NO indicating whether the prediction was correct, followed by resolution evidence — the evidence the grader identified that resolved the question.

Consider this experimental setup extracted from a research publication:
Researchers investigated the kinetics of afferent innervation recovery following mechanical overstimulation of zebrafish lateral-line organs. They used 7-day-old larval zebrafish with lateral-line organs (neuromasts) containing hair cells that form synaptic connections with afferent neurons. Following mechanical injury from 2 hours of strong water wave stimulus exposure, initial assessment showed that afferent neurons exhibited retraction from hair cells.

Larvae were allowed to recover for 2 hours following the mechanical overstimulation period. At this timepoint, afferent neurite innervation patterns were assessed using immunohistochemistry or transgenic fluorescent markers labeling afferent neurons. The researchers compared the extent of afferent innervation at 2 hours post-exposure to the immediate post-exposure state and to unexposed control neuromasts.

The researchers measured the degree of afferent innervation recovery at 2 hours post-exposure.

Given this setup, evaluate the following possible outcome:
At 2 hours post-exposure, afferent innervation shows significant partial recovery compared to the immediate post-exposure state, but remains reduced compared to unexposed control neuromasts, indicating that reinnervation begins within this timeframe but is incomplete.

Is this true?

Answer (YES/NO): YES